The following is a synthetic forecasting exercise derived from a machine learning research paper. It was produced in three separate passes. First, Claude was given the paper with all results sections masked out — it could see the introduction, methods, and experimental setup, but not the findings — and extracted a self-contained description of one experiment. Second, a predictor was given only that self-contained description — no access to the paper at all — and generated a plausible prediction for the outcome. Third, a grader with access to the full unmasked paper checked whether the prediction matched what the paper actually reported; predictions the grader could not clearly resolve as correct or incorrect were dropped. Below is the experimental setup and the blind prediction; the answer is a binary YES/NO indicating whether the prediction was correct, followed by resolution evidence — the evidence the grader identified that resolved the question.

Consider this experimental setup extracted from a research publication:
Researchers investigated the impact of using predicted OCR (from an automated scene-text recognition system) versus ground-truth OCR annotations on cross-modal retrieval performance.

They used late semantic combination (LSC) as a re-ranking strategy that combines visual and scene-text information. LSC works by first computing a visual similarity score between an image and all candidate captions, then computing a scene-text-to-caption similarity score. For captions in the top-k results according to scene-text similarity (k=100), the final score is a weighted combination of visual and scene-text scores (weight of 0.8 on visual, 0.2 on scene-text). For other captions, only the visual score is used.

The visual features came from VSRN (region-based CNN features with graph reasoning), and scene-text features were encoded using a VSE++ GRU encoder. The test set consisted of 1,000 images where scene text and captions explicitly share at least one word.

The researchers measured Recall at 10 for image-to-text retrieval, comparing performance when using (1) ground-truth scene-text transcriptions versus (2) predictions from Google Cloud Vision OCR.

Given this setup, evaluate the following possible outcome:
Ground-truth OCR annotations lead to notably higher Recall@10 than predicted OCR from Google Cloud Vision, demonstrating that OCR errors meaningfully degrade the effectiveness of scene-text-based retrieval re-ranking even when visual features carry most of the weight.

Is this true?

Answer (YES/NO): NO